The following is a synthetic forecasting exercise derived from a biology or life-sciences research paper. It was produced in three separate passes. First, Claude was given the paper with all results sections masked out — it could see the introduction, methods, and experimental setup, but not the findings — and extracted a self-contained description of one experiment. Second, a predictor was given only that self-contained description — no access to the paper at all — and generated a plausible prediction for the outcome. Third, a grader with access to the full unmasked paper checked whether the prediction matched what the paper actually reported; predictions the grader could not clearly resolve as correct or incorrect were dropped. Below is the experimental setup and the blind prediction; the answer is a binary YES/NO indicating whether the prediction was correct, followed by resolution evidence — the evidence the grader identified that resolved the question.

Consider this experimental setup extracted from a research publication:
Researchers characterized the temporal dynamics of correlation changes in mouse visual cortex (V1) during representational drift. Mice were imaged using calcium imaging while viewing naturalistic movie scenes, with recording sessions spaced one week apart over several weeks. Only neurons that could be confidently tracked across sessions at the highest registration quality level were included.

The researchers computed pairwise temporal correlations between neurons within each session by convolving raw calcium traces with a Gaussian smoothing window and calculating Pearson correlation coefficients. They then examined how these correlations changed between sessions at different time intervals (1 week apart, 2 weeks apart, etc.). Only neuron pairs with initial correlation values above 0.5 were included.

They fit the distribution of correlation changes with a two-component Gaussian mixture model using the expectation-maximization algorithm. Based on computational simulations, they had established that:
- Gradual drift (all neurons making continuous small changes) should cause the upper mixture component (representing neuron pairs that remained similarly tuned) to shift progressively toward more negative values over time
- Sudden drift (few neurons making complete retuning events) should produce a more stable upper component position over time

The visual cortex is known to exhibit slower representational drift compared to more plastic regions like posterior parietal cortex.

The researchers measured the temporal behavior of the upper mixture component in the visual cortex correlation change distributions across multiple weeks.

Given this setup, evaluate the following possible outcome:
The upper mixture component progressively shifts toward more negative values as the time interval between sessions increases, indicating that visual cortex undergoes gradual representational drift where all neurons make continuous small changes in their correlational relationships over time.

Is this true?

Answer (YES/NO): NO